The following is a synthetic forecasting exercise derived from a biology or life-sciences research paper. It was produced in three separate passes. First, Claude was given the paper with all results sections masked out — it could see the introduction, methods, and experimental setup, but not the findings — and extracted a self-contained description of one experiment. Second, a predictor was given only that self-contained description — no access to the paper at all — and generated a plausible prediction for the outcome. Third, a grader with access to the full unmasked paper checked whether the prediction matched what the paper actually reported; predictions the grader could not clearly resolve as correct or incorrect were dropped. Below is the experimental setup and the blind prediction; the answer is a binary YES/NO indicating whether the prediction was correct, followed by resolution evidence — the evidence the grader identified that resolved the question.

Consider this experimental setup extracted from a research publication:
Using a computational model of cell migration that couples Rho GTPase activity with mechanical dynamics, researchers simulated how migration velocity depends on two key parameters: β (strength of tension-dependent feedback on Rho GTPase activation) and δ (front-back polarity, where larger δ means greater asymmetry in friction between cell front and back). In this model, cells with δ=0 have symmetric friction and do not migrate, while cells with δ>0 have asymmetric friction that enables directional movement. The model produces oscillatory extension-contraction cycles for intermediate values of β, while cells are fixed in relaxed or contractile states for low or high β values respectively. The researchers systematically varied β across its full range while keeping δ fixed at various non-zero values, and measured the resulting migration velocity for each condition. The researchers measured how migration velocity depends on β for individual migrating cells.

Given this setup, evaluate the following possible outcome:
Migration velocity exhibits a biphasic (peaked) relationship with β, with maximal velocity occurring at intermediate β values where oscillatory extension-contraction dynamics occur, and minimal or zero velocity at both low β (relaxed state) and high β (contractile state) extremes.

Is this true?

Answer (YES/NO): YES